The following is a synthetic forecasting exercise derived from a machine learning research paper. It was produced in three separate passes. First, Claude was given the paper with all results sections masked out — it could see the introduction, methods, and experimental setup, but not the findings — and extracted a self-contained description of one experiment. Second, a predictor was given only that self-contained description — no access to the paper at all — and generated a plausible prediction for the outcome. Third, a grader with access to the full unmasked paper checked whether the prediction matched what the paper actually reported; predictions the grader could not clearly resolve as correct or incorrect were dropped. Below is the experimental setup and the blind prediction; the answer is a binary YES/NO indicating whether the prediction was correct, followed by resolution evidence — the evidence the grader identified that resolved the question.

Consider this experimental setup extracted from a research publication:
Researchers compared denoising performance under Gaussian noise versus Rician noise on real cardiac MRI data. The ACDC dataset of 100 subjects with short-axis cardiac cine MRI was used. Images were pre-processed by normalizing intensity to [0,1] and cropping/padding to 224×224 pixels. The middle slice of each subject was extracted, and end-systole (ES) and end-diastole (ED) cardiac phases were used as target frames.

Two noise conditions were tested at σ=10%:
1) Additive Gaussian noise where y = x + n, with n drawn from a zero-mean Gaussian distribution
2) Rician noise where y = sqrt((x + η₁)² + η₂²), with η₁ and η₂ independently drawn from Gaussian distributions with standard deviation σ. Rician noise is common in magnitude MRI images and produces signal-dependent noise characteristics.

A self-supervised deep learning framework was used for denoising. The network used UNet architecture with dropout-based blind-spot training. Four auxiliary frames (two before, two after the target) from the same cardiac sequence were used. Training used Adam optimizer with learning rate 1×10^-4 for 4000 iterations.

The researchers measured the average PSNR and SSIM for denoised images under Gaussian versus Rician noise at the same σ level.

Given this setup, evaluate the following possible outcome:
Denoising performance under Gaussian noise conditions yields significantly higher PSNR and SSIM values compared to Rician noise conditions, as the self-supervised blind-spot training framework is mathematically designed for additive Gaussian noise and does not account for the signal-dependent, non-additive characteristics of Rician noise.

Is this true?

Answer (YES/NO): YES